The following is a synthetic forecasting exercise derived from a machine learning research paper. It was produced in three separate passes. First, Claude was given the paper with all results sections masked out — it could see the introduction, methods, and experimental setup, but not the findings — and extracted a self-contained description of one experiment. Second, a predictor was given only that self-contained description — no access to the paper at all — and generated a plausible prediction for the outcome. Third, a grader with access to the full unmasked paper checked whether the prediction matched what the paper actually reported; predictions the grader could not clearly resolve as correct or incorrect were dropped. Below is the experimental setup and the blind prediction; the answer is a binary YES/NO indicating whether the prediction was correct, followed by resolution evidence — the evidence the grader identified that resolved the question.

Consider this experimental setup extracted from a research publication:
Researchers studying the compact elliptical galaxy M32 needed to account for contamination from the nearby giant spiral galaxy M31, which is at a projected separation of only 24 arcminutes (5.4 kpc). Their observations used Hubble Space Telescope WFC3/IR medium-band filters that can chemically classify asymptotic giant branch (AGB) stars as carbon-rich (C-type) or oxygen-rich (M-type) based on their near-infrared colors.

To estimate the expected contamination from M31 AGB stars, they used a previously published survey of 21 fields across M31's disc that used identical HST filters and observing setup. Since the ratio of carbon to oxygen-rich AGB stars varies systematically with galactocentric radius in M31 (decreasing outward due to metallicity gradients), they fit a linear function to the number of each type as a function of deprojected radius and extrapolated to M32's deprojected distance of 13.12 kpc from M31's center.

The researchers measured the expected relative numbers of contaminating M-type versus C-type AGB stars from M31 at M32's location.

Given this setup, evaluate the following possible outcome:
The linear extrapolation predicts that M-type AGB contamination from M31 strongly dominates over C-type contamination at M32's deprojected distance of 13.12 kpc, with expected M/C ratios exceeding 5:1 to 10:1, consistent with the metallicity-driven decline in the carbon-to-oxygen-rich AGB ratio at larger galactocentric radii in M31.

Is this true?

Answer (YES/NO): YES